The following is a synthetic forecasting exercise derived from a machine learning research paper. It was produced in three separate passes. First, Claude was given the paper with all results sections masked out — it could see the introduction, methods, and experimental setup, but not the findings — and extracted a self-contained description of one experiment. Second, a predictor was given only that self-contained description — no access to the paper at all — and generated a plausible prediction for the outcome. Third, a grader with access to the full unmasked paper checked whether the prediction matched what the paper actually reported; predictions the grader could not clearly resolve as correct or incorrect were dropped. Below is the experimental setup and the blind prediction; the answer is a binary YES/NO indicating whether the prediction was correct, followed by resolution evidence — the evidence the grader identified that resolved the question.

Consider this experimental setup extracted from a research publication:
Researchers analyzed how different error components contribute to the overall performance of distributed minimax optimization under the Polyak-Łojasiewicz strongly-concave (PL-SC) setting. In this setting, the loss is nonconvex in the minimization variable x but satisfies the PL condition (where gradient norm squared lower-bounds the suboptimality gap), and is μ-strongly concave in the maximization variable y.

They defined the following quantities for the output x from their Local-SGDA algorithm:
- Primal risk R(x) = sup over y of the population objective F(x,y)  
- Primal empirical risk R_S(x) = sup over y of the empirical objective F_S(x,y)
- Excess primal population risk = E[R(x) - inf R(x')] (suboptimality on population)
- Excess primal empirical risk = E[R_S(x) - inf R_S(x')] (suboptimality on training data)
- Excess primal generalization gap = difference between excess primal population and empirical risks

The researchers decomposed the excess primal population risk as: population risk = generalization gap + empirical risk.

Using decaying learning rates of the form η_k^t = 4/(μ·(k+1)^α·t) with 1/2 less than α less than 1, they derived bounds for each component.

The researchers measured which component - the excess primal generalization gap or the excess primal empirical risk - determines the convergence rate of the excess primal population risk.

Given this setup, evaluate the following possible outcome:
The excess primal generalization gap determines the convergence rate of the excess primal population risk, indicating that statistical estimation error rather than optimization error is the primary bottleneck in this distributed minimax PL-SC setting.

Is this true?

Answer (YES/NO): YES